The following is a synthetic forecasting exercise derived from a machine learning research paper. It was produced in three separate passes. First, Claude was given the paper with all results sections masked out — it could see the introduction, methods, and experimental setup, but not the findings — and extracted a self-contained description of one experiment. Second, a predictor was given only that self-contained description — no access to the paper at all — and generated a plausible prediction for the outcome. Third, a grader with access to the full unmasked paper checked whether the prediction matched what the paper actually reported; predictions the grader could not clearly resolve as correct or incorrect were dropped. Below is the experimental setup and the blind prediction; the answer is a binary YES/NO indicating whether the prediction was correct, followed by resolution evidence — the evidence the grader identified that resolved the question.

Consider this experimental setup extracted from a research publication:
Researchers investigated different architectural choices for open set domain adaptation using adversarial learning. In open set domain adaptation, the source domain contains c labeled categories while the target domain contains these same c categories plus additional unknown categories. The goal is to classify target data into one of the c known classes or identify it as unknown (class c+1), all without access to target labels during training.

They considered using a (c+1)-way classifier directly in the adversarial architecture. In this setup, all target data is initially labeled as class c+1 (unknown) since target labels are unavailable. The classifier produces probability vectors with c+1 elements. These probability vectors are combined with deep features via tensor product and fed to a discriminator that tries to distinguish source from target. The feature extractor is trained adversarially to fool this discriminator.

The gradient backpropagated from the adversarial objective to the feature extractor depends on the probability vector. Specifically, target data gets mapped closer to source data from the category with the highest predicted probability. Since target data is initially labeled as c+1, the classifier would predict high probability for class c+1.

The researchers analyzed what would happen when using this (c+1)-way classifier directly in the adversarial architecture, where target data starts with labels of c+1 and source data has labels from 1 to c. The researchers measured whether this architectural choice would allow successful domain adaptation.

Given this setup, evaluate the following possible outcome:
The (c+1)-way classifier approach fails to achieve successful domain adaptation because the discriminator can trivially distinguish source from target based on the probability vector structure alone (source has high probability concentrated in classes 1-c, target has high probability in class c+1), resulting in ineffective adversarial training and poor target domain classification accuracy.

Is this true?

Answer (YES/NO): YES